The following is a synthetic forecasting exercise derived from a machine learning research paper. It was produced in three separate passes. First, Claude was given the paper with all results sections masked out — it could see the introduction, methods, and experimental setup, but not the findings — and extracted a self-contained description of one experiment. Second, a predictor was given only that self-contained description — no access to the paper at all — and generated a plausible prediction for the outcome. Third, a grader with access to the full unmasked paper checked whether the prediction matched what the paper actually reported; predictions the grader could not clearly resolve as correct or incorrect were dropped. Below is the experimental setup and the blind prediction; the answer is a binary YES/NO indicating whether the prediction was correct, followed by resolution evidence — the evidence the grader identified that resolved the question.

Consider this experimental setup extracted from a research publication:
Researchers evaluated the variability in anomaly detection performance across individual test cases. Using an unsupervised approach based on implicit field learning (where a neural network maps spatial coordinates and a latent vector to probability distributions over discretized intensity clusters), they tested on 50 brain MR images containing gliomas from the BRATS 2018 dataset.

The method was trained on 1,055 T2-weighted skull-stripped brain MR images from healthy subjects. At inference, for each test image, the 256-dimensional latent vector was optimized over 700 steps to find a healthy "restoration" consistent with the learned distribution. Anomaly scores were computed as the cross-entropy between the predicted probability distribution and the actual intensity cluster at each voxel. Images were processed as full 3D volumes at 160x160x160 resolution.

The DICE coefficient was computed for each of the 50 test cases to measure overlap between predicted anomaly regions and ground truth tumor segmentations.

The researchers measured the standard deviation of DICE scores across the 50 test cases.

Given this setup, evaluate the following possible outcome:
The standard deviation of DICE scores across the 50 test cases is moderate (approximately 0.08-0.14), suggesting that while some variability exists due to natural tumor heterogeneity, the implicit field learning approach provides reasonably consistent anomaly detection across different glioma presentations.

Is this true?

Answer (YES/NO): NO